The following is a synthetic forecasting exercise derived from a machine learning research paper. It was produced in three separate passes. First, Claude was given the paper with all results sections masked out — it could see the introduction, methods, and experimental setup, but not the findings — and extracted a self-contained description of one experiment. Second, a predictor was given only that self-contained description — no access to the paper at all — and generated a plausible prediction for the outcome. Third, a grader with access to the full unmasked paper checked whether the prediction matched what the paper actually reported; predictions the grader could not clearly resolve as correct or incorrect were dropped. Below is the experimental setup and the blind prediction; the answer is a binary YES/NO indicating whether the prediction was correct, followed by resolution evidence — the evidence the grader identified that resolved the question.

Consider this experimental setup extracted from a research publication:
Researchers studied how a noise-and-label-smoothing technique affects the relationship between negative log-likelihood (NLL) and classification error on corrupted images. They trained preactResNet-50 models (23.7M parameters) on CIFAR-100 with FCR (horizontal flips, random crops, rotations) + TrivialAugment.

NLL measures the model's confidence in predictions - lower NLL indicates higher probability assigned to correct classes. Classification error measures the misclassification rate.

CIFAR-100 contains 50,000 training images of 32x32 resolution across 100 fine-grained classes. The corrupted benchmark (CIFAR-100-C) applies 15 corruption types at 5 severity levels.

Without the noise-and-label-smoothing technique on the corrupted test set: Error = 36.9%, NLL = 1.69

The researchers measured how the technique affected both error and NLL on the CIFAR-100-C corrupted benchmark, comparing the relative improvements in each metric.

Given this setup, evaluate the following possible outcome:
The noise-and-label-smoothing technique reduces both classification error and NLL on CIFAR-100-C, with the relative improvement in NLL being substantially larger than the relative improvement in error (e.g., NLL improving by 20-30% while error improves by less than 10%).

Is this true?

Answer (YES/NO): NO